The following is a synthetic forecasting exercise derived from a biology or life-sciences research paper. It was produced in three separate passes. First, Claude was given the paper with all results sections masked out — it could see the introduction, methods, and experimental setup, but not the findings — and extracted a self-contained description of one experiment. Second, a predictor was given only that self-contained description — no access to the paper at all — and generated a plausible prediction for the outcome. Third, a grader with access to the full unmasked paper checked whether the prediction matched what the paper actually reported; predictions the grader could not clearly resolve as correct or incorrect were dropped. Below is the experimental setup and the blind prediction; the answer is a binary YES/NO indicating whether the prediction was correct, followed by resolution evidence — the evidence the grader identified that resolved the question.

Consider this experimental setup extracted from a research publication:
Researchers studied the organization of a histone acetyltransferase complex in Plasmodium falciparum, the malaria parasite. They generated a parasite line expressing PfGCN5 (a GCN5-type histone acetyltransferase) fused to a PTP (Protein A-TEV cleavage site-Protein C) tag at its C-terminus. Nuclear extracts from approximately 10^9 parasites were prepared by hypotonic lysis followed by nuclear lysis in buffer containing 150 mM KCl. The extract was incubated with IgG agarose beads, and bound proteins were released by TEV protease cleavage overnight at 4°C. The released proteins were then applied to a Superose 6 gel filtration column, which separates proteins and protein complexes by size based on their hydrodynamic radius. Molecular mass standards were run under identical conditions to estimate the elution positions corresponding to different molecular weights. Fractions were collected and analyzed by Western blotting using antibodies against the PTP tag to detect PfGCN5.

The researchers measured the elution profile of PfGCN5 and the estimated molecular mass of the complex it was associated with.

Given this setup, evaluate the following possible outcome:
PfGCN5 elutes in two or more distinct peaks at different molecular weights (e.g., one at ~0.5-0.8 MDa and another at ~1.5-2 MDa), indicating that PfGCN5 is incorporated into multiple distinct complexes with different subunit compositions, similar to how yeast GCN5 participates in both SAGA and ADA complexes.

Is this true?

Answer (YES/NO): NO